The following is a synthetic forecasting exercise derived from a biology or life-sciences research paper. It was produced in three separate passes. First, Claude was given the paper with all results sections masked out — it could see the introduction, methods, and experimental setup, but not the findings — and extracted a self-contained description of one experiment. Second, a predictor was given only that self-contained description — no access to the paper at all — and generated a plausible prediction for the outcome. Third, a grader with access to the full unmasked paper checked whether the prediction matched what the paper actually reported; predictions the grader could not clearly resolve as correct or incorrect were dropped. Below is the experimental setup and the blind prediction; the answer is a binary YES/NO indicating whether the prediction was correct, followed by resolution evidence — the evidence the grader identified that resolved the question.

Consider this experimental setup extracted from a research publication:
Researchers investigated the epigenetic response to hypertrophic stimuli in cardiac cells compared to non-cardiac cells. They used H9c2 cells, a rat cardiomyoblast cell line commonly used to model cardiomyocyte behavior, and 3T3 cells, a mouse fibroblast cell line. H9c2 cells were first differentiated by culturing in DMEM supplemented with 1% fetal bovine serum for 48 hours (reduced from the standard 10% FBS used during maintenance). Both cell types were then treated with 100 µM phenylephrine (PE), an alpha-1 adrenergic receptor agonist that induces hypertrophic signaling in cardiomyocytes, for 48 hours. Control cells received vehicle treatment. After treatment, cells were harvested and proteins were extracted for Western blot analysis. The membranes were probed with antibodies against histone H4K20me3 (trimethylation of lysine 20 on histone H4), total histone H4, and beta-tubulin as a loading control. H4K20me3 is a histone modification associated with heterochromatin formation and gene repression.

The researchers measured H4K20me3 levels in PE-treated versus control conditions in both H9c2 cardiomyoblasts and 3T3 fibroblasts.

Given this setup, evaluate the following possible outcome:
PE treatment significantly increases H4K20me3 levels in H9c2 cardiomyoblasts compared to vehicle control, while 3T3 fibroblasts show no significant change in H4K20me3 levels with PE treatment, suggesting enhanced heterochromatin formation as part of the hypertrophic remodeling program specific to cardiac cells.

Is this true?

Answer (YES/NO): NO